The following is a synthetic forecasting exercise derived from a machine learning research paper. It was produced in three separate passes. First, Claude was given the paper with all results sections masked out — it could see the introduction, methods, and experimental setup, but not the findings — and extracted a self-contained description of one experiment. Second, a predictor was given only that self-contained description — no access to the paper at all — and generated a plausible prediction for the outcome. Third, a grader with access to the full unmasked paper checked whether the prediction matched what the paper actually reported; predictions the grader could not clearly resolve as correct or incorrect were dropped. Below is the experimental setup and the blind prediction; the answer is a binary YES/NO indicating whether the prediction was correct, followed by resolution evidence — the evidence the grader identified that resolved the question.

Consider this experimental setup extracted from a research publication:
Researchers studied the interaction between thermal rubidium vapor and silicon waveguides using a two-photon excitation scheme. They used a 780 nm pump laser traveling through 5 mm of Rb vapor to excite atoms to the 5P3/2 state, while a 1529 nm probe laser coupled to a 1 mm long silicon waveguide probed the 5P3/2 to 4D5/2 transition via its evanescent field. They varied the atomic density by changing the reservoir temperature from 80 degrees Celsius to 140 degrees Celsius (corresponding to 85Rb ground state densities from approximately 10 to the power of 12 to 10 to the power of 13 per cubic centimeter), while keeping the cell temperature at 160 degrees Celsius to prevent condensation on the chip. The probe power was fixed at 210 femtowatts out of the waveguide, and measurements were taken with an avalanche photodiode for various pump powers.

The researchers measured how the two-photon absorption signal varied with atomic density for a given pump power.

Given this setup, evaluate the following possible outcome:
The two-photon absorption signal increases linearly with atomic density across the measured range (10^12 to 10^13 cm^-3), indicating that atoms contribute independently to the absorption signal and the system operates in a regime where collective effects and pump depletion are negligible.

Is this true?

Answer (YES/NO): NO